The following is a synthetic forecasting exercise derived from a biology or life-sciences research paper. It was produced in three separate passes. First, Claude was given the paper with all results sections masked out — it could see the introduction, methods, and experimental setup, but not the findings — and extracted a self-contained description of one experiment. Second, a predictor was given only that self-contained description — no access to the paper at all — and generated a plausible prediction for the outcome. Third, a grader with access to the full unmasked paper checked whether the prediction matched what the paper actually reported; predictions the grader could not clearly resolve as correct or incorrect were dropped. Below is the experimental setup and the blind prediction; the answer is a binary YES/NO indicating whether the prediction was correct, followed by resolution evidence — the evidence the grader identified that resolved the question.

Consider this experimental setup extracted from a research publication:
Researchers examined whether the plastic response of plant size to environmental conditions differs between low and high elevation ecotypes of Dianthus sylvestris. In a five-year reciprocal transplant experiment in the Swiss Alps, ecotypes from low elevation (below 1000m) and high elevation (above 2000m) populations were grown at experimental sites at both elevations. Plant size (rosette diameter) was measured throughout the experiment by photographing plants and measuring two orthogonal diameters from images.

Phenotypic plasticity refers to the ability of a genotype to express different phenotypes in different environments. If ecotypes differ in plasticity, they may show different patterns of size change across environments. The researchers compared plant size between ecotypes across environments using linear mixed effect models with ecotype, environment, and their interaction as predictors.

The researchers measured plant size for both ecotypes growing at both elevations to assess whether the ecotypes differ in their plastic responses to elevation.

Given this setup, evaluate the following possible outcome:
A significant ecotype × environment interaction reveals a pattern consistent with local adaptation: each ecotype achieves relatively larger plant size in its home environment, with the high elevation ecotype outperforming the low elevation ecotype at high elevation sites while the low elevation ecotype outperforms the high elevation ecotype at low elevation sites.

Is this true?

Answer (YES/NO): NO